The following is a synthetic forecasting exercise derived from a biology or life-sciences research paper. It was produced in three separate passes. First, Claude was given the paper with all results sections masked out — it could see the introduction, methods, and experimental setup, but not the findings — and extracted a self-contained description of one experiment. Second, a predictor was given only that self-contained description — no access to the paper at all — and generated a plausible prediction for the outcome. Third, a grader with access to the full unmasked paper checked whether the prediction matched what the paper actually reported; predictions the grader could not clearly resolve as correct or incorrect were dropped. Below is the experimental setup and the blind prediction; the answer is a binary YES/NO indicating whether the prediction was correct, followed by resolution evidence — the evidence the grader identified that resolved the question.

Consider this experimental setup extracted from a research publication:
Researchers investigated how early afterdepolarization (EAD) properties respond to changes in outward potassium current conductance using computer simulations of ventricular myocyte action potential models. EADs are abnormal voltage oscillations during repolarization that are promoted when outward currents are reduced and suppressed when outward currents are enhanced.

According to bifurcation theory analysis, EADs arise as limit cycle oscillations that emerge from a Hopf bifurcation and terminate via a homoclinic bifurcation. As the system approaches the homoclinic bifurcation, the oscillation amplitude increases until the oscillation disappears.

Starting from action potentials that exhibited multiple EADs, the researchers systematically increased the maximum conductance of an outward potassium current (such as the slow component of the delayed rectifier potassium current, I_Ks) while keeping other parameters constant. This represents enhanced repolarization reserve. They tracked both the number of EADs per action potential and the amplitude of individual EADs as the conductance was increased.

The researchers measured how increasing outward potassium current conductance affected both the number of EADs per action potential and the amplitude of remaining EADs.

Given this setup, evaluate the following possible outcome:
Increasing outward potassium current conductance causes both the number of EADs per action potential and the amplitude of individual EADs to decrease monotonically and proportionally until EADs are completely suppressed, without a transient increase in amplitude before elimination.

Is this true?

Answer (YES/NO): NO